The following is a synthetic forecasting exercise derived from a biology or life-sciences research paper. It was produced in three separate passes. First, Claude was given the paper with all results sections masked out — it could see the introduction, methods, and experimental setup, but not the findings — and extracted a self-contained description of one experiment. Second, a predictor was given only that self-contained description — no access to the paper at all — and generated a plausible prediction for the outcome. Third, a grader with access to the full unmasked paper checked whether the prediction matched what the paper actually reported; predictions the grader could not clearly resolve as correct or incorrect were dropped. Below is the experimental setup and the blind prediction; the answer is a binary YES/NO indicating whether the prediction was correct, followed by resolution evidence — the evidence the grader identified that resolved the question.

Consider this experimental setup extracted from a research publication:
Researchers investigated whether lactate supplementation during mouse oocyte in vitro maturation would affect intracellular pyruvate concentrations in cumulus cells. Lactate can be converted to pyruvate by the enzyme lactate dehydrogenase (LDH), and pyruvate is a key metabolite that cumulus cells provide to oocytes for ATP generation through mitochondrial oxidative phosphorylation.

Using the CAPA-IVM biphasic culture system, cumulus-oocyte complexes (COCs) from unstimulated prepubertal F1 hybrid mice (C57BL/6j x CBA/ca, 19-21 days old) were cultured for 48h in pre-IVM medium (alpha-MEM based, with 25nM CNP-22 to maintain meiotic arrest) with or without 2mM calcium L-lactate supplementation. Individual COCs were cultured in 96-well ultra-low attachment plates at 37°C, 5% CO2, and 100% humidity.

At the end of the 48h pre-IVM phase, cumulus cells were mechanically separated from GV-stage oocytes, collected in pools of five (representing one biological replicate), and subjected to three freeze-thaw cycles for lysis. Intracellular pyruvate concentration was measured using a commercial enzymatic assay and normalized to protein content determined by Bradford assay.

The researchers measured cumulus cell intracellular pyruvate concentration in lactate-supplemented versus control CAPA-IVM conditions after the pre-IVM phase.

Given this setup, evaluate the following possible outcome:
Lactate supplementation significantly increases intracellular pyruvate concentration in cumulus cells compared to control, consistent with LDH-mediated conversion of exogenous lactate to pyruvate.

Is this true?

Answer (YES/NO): NO